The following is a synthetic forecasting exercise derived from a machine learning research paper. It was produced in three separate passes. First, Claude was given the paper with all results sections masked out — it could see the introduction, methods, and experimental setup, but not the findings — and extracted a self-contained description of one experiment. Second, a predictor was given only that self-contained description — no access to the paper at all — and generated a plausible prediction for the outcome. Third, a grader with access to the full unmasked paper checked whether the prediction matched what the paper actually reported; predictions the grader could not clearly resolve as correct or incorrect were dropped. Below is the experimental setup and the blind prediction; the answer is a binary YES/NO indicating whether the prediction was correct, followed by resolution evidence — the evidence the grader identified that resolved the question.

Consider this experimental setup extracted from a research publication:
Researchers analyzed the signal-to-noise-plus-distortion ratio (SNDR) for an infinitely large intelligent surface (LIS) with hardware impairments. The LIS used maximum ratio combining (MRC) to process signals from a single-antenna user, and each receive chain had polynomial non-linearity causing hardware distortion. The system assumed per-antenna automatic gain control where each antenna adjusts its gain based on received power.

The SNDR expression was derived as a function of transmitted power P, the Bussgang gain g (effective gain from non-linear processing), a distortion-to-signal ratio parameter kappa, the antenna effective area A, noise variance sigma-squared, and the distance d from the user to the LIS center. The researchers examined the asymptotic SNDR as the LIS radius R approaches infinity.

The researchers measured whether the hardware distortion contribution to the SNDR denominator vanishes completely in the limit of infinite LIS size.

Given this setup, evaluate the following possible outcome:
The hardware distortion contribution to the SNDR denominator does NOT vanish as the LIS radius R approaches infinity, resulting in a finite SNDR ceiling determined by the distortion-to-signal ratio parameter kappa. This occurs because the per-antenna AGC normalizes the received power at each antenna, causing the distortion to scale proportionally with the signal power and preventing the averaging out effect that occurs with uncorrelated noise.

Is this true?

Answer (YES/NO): YES